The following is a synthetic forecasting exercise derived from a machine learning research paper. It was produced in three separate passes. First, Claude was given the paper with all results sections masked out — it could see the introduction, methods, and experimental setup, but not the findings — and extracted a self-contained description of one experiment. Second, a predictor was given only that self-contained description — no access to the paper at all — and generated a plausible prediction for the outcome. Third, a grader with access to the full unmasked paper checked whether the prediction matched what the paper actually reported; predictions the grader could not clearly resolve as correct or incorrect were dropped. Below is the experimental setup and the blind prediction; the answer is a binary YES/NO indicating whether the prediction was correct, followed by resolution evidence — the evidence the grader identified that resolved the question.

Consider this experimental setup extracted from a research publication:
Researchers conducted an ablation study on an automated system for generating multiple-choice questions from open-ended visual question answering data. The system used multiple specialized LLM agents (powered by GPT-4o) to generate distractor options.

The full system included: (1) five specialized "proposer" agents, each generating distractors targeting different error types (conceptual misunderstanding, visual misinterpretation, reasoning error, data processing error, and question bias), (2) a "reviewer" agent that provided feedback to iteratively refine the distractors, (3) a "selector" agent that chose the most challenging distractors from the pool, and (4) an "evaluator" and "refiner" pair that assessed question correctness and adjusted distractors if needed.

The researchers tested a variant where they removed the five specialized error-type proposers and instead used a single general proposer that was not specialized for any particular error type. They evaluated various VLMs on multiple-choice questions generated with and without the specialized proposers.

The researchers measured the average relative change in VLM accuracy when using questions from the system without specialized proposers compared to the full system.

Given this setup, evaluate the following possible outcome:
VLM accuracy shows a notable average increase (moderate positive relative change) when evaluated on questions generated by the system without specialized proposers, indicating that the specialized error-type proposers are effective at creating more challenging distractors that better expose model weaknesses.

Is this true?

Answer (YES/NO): NO